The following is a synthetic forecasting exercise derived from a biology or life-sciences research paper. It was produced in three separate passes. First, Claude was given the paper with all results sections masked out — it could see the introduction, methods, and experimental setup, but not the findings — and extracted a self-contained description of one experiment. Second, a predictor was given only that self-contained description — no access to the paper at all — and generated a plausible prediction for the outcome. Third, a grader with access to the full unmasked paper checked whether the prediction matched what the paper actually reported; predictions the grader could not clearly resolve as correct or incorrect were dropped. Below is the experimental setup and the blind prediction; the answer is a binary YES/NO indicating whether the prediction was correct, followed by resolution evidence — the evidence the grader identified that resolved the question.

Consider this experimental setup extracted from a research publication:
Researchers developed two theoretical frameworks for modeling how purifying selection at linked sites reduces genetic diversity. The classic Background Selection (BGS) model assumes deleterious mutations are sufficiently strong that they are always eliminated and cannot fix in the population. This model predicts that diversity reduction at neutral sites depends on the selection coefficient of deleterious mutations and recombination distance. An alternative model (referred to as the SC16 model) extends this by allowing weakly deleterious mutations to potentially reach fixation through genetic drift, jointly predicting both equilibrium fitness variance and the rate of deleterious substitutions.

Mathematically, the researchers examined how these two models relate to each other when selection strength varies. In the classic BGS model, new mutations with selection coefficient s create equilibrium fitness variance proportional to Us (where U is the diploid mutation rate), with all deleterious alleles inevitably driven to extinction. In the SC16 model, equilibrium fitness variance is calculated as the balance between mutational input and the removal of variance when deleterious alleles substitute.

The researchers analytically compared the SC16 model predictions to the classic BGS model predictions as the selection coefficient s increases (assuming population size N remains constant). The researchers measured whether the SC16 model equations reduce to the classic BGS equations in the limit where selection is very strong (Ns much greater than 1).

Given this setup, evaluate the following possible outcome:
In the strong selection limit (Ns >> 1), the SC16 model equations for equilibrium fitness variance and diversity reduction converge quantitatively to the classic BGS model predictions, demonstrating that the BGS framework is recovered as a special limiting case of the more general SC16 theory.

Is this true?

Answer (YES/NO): YES